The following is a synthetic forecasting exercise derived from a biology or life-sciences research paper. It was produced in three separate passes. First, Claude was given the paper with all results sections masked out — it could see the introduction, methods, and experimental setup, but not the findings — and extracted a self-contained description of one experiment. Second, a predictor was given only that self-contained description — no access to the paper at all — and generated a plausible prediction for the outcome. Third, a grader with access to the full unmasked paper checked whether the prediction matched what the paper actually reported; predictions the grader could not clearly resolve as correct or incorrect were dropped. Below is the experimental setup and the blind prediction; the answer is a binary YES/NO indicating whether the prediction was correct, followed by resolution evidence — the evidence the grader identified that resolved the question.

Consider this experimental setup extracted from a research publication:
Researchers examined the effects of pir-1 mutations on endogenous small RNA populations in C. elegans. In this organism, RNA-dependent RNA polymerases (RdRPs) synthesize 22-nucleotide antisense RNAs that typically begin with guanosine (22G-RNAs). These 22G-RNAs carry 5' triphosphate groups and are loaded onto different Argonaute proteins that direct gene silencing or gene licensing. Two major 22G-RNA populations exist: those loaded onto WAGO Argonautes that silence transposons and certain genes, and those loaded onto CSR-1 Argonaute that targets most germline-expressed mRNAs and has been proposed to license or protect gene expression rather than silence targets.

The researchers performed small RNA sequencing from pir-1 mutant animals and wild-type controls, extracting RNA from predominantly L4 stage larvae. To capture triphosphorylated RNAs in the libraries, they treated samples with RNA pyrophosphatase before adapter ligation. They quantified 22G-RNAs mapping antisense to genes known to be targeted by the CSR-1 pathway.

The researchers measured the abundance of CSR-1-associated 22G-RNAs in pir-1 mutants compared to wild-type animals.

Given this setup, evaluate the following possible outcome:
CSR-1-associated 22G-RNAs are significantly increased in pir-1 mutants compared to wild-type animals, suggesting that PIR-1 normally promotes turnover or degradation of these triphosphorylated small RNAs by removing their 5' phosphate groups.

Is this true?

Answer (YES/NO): NO